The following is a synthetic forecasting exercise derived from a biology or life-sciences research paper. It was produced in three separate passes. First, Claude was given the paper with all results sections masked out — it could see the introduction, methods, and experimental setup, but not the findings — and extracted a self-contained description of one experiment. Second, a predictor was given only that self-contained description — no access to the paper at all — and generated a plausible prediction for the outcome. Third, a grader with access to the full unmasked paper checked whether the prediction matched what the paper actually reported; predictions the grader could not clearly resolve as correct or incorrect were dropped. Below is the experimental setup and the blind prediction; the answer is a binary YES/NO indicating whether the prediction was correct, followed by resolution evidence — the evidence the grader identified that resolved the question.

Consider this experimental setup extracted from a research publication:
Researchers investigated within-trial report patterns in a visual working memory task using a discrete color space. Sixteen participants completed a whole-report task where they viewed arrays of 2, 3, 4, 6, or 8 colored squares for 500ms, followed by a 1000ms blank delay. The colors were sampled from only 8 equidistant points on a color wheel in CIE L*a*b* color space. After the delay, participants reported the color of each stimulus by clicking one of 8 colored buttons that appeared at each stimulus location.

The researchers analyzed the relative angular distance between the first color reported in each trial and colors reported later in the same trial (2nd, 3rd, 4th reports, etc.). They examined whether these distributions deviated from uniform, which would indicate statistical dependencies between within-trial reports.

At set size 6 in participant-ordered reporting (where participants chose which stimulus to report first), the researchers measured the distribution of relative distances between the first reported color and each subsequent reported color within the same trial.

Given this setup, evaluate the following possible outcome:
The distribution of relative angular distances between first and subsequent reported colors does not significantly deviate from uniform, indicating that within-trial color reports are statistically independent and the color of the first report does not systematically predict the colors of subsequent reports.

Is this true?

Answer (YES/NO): NO